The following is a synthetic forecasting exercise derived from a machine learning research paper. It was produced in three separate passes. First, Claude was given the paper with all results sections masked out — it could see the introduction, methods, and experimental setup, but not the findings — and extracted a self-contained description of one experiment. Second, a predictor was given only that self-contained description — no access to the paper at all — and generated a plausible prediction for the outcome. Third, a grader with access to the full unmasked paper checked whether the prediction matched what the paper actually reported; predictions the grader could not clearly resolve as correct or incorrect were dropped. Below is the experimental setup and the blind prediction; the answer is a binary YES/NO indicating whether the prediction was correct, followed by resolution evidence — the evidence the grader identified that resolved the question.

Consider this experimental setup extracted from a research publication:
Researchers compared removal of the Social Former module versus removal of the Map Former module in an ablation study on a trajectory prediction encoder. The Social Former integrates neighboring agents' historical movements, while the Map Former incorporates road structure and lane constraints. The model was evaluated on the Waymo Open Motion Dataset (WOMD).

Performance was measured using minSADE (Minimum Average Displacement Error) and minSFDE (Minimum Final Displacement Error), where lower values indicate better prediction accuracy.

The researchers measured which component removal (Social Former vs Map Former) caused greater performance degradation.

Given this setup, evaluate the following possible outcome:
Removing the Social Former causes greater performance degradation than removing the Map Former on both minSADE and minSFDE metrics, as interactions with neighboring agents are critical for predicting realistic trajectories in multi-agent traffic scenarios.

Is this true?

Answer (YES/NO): NO